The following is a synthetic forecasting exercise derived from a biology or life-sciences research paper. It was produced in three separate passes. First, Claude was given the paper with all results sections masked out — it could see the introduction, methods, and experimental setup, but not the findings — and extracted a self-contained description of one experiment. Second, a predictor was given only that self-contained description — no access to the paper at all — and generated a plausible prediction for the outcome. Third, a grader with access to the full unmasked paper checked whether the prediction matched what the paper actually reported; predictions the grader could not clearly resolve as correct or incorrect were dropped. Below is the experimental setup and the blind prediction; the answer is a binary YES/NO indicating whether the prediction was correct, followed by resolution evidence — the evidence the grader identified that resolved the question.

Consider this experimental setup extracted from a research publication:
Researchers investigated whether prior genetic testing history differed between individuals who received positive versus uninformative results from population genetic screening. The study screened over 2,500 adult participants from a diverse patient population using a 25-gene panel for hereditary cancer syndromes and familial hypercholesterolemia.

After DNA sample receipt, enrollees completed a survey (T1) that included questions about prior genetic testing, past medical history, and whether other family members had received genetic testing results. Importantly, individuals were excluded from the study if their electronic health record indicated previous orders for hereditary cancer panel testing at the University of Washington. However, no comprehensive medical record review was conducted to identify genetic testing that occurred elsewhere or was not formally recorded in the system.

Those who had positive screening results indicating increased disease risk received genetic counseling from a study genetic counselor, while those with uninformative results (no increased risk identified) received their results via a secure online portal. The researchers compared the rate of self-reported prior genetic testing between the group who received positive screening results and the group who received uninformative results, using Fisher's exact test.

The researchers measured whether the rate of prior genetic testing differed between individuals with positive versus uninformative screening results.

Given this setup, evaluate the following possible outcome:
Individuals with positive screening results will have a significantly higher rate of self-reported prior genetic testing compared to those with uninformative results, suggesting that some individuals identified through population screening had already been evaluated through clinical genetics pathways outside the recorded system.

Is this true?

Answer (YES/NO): YES